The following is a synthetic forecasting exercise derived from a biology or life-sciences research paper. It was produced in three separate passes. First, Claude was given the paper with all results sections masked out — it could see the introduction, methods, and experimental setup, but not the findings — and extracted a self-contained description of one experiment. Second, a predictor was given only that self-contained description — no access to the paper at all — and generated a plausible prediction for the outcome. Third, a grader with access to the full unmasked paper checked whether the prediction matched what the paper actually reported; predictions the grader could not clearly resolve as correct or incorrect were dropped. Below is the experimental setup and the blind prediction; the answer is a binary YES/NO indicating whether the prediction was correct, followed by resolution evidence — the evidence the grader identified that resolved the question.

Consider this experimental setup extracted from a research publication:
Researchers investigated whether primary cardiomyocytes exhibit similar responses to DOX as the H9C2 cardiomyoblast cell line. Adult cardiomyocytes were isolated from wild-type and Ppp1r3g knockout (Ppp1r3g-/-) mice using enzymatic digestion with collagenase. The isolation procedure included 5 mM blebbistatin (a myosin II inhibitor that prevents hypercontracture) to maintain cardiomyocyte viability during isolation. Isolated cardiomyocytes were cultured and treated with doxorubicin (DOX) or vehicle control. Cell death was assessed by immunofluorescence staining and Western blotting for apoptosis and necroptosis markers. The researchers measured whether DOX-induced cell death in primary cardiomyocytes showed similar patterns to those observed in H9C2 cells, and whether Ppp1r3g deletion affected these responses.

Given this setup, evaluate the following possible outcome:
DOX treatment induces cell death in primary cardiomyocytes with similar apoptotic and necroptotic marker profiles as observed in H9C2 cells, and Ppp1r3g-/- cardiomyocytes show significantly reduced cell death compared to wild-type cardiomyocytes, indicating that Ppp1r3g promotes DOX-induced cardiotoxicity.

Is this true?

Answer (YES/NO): YES